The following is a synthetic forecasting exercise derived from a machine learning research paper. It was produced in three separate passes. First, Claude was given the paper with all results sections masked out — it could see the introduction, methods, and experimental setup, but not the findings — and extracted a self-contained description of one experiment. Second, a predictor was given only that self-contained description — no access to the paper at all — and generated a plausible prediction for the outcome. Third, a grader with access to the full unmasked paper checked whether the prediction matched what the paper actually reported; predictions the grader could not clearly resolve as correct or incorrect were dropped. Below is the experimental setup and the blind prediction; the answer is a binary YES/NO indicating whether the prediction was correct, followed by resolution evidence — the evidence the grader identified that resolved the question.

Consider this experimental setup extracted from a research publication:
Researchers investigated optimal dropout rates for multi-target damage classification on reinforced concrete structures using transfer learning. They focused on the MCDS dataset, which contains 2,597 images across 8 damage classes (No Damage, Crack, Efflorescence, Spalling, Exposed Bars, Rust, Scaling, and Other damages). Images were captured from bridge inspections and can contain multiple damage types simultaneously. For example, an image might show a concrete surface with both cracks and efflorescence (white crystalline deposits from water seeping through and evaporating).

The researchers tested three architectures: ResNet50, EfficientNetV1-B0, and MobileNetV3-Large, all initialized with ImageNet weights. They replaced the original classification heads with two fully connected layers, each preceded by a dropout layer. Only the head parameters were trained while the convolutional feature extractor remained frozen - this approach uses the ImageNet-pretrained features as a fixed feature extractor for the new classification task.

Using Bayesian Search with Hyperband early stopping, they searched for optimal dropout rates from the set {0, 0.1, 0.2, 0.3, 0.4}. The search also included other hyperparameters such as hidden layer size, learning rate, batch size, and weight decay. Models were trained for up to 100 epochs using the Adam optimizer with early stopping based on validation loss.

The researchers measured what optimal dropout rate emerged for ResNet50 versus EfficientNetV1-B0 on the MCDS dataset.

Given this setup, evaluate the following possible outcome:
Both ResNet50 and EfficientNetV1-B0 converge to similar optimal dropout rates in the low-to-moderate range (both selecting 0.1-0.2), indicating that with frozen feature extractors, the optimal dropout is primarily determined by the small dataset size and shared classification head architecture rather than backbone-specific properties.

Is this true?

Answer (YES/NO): NO